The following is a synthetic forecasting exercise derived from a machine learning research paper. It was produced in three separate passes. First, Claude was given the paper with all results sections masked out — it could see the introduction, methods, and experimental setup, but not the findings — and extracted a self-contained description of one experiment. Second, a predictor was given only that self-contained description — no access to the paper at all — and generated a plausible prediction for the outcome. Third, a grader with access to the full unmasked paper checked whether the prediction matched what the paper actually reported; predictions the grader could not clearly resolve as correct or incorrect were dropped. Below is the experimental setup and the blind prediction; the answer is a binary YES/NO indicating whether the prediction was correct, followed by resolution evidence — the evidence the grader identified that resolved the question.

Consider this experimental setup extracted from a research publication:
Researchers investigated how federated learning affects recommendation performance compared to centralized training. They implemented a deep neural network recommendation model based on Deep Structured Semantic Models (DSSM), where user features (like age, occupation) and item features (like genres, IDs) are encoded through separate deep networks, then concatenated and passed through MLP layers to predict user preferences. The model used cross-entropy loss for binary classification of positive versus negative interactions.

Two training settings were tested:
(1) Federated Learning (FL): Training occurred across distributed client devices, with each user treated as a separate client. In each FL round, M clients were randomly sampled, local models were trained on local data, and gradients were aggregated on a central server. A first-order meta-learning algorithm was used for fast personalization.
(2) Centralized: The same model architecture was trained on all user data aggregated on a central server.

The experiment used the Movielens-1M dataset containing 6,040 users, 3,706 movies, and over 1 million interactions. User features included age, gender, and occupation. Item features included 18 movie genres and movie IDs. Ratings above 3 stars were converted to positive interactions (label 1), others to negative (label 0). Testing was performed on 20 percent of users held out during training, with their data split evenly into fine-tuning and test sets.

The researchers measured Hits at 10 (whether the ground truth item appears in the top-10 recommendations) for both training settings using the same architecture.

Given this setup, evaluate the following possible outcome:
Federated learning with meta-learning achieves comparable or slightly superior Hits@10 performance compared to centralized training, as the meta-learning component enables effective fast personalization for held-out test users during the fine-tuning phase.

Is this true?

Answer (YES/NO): NO